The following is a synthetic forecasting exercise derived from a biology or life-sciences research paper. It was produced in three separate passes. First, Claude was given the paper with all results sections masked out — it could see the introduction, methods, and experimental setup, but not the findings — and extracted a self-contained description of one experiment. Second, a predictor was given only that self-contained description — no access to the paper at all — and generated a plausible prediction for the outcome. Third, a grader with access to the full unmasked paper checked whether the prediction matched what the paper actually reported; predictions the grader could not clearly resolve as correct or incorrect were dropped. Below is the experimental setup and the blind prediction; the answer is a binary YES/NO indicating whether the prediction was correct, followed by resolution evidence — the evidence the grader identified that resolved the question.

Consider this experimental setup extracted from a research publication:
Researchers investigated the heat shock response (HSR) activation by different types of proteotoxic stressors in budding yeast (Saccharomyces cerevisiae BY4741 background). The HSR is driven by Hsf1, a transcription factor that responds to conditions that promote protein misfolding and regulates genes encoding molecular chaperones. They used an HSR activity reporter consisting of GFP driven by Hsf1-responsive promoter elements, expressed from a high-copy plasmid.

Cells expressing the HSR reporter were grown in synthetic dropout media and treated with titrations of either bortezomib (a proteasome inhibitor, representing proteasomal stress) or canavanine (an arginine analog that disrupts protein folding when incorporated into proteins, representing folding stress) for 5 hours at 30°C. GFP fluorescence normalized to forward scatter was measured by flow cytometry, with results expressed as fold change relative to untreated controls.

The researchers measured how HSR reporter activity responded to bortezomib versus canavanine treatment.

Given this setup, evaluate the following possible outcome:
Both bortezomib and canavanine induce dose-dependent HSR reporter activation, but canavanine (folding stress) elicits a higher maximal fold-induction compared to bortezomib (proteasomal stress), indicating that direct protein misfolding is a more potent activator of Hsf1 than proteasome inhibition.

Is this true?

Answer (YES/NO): YES